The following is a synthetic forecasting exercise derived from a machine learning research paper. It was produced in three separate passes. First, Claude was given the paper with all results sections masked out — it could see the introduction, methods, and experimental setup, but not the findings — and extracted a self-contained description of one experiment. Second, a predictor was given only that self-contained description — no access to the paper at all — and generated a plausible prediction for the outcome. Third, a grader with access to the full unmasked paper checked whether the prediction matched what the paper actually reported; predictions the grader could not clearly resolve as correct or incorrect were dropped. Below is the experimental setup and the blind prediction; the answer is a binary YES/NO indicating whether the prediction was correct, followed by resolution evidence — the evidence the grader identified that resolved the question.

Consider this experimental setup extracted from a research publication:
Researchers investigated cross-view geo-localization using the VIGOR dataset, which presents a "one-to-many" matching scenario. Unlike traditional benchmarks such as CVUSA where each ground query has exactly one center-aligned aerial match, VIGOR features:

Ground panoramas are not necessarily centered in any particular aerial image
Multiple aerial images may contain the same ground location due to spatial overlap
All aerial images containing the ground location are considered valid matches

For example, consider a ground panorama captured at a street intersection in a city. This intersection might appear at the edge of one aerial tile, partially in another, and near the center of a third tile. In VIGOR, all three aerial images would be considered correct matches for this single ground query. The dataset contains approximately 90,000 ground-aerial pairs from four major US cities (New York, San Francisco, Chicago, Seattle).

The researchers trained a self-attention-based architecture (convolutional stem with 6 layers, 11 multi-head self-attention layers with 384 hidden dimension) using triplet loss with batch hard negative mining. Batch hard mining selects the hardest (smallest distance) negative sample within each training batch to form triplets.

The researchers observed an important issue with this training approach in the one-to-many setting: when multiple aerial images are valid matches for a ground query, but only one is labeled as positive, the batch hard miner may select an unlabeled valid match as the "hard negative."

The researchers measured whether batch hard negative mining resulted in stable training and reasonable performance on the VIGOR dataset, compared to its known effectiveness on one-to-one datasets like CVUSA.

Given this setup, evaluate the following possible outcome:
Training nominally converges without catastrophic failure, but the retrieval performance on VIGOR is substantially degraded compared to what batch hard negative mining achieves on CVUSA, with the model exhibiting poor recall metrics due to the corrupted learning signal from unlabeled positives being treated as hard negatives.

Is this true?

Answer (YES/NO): NO